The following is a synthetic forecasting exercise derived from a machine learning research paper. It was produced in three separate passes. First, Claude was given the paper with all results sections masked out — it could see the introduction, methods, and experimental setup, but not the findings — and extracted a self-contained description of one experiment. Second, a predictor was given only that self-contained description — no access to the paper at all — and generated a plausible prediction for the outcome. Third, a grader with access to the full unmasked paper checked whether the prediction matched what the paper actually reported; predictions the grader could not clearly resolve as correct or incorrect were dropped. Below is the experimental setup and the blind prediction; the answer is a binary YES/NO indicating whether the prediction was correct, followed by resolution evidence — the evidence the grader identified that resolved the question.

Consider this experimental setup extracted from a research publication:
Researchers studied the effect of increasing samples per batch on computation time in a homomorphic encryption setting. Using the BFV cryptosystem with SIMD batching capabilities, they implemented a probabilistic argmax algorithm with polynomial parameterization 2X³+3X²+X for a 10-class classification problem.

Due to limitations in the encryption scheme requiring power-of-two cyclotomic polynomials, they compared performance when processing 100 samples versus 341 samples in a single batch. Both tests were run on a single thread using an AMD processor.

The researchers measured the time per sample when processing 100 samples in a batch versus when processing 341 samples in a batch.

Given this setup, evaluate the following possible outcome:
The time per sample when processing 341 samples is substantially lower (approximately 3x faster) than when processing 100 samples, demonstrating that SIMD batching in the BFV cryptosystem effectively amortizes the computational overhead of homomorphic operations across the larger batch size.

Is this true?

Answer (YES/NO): YES